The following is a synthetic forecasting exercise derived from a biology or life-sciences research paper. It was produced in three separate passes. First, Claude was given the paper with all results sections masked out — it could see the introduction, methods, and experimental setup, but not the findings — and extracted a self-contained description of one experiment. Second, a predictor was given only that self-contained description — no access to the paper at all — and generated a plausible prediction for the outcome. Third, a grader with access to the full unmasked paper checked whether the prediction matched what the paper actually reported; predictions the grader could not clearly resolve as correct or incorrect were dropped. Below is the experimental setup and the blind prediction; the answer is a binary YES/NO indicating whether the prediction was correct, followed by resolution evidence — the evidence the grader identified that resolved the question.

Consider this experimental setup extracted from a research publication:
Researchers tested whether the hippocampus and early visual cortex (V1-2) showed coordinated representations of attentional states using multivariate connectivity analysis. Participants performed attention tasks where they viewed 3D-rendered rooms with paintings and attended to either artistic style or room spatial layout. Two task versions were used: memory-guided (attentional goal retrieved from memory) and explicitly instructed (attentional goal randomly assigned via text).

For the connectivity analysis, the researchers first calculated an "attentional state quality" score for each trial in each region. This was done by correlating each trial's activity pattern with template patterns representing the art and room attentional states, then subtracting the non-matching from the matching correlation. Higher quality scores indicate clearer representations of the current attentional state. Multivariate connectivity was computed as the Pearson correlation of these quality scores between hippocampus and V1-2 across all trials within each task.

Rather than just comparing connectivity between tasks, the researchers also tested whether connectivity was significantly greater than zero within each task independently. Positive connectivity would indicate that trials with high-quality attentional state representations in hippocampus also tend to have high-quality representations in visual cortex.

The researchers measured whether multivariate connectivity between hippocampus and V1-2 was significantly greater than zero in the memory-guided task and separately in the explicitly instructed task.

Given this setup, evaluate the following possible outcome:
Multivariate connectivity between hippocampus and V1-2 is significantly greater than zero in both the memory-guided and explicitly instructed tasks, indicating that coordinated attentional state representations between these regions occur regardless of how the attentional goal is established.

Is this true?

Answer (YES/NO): NO